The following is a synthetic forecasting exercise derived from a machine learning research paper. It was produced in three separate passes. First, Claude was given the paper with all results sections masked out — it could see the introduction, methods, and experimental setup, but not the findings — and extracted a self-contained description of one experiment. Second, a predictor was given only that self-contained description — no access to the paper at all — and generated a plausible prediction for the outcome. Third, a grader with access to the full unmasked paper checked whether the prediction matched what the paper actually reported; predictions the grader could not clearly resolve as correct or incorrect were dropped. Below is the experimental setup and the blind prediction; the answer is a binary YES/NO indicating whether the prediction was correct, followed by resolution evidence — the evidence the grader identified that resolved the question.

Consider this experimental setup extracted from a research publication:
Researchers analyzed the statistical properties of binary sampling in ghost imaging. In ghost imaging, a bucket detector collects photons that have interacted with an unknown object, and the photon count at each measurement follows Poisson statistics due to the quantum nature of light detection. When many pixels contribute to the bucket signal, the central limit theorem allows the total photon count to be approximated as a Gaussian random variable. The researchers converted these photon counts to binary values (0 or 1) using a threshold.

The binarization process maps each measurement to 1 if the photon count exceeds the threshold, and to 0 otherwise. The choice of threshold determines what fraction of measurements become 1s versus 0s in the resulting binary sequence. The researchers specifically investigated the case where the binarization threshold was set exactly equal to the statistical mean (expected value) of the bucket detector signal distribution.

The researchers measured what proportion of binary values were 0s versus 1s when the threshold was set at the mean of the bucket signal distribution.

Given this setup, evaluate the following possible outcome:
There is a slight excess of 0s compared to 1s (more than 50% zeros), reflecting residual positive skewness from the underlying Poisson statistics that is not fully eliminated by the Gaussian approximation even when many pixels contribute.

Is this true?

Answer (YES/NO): NO